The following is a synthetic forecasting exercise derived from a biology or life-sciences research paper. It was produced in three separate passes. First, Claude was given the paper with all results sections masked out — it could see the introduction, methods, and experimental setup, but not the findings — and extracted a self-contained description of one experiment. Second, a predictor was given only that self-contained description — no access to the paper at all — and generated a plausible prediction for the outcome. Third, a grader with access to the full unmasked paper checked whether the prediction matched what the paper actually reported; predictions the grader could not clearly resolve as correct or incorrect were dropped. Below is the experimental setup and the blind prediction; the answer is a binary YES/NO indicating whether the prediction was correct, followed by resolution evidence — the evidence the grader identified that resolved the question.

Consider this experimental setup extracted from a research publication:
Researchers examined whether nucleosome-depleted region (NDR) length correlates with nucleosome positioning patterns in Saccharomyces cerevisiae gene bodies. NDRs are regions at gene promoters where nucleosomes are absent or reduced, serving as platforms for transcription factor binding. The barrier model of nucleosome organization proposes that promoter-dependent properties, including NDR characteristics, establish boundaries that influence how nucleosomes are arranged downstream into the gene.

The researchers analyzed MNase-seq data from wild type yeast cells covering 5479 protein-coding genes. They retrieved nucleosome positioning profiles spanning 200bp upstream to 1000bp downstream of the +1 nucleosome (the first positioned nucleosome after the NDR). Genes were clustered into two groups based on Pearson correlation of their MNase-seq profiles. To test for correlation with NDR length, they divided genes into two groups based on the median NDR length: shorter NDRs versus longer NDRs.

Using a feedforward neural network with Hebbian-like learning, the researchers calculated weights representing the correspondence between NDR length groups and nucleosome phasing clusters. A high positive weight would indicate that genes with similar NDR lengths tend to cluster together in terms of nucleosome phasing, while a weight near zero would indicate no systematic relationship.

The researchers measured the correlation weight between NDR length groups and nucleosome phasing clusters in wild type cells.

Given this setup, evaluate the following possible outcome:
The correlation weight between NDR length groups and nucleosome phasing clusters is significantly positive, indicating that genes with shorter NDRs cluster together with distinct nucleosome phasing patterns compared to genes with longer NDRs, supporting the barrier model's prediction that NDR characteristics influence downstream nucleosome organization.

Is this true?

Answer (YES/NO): NO